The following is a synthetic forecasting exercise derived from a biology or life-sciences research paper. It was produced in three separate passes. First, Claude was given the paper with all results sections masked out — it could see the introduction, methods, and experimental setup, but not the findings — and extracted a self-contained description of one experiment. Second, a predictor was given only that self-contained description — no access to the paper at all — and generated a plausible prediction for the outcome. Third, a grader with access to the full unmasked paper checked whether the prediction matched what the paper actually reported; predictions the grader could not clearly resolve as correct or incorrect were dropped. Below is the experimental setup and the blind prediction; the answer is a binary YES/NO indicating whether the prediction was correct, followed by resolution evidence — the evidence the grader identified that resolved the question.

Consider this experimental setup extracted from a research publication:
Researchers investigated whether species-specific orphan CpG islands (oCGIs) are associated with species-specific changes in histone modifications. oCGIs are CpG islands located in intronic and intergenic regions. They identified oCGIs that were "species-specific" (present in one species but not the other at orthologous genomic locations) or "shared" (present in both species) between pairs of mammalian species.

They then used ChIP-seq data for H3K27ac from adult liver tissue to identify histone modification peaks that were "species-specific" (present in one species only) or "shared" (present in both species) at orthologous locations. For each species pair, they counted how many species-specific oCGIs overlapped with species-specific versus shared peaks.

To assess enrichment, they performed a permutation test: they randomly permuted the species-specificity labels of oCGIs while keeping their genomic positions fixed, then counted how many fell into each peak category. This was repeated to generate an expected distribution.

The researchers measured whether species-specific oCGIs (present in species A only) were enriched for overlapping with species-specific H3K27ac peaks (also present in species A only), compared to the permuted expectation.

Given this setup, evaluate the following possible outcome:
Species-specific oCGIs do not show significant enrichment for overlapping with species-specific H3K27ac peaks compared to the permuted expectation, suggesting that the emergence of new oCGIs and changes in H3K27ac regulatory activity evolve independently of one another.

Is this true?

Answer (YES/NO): NO